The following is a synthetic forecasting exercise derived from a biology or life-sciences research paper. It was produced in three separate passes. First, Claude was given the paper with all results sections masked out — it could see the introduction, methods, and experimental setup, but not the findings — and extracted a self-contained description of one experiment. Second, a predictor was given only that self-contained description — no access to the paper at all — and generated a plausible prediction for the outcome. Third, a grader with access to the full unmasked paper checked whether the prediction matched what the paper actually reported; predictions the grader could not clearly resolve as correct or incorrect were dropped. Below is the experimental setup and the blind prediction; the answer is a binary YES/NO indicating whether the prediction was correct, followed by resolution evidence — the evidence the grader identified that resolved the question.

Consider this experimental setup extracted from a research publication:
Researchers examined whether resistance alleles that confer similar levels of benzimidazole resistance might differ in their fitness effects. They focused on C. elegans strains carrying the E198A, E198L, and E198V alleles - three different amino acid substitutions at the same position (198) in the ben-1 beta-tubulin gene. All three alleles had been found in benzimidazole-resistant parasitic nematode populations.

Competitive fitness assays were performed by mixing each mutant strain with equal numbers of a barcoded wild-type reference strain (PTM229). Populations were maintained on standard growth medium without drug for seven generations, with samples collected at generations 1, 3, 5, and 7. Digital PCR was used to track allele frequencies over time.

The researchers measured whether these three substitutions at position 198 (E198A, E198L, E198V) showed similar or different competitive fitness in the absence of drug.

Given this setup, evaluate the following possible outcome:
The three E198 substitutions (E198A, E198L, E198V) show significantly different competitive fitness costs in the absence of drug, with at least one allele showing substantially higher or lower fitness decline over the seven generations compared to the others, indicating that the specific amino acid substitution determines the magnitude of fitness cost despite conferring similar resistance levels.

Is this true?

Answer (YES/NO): YES